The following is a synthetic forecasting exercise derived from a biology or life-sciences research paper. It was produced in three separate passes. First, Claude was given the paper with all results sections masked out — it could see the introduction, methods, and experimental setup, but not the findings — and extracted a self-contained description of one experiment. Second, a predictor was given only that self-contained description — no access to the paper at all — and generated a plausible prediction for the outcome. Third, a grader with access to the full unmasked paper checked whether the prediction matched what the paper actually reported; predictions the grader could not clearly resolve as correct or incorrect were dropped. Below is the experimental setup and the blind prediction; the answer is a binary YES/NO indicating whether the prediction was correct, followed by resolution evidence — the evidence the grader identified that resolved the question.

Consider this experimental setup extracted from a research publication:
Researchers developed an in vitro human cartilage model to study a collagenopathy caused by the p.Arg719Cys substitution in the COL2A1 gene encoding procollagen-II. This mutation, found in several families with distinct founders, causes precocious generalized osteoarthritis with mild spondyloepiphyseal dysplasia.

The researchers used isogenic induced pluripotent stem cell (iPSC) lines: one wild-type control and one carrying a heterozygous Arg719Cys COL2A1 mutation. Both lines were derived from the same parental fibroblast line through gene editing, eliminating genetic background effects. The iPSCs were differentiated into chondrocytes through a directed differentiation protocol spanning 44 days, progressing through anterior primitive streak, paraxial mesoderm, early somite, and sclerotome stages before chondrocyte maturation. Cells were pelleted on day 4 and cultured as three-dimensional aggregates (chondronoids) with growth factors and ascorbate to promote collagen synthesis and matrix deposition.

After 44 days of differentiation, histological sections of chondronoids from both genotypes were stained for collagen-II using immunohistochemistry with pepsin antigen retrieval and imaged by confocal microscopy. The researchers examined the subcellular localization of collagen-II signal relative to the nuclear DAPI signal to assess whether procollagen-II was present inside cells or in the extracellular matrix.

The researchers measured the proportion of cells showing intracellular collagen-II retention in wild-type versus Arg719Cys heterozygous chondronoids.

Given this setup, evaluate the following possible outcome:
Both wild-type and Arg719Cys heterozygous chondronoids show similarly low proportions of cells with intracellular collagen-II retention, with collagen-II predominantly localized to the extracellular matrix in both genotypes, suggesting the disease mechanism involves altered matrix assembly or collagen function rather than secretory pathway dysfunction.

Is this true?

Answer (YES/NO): NO